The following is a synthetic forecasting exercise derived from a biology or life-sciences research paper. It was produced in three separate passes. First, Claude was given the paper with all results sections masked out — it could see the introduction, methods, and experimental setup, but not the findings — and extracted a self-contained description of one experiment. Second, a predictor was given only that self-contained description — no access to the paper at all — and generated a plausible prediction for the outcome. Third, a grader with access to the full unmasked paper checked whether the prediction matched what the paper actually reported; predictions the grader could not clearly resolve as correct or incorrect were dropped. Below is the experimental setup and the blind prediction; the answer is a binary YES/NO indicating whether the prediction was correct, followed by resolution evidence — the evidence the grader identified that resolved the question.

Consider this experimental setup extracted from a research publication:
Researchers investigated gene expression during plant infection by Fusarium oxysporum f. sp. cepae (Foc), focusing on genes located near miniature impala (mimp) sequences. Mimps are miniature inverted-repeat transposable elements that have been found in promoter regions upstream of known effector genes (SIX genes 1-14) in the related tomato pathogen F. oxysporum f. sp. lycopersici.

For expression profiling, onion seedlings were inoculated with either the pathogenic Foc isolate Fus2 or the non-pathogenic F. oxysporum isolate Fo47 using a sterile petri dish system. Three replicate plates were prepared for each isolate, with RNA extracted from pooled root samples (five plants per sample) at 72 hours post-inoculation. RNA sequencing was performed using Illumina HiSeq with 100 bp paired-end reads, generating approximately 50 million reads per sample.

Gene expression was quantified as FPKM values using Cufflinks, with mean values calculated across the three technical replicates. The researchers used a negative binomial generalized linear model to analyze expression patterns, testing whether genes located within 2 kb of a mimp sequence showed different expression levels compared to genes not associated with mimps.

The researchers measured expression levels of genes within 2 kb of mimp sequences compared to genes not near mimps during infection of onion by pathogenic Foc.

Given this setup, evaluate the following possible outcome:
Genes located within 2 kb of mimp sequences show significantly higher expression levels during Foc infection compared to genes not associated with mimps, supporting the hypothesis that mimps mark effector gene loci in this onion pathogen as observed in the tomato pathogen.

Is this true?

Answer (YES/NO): YES